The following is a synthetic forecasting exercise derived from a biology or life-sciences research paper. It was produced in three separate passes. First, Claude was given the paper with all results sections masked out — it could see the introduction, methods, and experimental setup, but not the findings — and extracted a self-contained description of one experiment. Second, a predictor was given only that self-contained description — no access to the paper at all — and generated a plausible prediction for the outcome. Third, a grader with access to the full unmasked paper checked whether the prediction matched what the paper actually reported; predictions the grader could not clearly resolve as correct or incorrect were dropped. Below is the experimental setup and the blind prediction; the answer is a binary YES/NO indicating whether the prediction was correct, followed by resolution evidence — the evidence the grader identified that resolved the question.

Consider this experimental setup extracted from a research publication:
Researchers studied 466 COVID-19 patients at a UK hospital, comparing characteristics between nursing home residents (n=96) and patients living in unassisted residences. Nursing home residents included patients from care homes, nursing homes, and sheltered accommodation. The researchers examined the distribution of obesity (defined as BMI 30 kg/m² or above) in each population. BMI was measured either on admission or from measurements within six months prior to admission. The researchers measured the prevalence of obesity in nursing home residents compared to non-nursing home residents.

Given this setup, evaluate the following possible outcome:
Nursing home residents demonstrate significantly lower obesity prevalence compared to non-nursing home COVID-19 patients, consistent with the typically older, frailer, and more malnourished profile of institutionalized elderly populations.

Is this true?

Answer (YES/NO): YES